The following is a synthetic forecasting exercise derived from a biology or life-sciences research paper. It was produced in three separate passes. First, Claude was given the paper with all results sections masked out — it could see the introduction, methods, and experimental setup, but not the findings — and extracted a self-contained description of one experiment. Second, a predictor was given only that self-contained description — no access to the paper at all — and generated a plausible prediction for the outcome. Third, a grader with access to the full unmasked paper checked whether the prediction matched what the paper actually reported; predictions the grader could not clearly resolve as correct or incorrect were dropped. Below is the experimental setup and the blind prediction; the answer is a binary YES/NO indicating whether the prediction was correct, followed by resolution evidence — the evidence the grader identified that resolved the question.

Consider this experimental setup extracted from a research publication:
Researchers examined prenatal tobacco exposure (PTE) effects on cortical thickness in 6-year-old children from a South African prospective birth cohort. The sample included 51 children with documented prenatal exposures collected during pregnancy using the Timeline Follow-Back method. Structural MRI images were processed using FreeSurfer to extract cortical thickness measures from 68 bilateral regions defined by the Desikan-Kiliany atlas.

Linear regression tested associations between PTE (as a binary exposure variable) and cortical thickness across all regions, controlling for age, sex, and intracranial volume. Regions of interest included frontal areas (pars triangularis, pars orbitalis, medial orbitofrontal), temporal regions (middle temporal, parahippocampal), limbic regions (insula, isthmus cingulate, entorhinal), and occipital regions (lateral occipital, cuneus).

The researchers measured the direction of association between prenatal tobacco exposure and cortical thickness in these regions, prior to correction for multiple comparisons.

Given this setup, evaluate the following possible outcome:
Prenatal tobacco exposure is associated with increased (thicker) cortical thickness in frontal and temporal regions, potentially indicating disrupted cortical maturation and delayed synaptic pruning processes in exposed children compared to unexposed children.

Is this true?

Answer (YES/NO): YES